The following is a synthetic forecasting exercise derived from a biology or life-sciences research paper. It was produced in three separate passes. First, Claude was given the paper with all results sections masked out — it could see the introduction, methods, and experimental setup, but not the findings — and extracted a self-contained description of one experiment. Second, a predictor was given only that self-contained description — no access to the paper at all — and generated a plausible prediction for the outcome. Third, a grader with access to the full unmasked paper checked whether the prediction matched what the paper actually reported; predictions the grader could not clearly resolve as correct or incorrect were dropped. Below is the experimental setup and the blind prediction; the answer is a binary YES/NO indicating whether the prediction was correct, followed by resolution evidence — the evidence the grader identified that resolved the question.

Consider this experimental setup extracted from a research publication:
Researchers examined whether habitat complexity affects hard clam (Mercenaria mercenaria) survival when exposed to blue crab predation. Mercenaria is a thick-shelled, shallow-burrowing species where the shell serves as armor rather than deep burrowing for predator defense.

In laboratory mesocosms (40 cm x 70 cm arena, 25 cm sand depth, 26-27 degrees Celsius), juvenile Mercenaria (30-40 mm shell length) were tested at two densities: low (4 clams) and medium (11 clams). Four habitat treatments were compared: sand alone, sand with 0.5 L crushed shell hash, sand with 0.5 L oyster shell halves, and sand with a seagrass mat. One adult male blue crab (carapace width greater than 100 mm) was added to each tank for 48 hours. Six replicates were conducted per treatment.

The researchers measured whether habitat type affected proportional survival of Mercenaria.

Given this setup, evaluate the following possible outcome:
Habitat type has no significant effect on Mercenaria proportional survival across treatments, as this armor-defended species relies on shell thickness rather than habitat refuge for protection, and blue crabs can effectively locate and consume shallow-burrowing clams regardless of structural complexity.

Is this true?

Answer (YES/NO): YES